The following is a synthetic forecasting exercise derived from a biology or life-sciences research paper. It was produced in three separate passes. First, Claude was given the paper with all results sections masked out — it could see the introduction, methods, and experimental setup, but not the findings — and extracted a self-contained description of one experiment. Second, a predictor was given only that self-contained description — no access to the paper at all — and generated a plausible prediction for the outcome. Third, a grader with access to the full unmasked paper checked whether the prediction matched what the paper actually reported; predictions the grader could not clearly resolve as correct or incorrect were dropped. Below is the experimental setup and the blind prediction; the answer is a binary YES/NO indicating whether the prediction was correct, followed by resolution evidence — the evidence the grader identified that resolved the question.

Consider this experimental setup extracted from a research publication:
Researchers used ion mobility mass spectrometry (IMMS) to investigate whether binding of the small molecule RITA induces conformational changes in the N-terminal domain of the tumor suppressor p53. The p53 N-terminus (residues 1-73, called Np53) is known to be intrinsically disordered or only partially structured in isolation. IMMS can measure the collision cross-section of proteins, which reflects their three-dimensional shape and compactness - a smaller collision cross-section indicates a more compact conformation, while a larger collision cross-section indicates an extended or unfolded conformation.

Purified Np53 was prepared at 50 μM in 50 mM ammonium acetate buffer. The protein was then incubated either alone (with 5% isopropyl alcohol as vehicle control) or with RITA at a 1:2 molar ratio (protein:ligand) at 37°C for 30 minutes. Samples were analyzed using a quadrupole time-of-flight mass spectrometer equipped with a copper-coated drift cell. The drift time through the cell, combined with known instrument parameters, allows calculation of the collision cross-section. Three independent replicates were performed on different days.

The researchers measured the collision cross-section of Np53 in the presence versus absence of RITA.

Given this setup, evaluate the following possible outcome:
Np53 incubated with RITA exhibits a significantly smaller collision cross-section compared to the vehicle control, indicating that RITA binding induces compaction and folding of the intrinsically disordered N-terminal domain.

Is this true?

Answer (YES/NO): YES